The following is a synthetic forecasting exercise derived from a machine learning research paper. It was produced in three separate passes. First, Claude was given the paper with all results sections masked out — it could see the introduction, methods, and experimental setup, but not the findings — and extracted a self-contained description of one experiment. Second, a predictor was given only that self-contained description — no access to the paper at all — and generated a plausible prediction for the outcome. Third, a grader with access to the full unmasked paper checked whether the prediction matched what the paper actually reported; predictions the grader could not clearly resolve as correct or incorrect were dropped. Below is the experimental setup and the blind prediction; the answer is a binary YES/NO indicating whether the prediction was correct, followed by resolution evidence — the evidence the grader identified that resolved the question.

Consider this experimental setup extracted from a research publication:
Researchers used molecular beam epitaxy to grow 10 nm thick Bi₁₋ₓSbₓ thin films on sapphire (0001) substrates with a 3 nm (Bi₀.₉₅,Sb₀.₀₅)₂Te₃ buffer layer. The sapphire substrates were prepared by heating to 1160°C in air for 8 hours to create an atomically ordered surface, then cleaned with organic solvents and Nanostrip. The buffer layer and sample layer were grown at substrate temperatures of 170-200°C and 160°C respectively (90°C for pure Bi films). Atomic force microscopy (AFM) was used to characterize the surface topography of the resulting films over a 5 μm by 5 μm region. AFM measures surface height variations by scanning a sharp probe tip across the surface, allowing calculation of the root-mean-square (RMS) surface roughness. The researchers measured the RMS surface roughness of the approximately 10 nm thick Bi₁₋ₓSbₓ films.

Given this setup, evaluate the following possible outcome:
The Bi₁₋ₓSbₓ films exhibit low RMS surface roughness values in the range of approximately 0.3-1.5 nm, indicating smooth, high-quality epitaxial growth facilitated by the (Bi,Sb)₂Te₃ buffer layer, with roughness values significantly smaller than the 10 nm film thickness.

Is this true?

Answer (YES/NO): NO